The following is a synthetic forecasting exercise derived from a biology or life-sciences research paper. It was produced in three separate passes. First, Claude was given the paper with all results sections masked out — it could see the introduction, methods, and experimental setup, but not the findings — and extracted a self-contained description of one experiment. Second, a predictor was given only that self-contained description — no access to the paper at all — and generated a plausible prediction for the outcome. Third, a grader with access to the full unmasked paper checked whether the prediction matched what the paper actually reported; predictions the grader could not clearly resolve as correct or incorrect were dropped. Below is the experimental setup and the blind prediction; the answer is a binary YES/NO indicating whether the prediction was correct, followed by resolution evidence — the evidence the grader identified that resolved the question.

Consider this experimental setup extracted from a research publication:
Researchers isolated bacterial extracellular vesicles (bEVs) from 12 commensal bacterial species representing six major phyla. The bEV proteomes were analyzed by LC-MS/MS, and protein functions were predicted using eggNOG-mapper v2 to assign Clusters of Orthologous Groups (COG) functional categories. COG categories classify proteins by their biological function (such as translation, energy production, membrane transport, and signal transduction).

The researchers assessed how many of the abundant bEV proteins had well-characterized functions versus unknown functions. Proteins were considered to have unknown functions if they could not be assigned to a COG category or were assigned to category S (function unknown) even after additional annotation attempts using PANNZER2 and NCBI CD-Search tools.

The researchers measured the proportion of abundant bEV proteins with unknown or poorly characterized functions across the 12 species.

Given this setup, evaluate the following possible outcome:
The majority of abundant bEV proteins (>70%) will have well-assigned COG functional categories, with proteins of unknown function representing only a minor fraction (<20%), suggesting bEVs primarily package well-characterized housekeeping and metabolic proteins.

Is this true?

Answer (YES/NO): NO